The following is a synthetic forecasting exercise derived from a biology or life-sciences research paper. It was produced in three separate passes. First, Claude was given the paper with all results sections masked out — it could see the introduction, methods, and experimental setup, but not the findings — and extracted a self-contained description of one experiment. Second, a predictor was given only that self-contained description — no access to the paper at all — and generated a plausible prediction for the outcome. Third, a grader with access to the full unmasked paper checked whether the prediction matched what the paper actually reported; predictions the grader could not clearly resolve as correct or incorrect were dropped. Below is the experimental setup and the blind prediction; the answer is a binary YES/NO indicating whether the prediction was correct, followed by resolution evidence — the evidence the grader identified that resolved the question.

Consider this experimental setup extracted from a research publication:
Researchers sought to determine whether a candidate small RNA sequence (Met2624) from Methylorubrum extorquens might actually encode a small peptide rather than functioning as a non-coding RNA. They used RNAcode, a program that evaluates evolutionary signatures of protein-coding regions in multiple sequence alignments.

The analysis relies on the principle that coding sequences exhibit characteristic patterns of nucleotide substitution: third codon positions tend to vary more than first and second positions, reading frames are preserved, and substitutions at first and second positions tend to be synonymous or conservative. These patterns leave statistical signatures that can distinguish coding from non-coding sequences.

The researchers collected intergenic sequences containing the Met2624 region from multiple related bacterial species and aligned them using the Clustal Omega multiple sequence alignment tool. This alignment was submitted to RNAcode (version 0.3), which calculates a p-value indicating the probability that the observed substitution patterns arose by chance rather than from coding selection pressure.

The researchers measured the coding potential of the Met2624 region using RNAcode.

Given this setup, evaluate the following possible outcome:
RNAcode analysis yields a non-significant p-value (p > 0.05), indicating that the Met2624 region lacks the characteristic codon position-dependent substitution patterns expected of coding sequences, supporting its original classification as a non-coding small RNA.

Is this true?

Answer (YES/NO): YES